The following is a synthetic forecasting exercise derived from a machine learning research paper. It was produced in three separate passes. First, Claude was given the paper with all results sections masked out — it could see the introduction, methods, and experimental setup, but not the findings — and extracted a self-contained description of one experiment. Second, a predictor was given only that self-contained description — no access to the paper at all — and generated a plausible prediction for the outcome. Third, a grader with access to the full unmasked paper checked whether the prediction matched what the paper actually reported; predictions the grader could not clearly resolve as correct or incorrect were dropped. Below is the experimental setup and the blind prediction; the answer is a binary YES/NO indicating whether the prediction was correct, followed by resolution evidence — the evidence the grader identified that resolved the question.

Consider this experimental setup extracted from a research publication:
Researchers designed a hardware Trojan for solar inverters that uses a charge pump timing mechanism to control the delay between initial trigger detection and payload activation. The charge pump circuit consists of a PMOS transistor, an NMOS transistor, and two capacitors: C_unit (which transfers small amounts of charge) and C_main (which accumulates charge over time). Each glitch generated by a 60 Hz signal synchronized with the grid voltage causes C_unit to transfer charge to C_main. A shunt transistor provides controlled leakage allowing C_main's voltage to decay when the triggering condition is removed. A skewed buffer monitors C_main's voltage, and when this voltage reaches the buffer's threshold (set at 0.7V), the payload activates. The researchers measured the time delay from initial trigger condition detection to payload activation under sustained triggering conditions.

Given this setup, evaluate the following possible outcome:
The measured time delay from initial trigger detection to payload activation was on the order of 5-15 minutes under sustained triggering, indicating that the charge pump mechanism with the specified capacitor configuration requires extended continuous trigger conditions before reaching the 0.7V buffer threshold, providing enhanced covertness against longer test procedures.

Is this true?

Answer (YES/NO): NO